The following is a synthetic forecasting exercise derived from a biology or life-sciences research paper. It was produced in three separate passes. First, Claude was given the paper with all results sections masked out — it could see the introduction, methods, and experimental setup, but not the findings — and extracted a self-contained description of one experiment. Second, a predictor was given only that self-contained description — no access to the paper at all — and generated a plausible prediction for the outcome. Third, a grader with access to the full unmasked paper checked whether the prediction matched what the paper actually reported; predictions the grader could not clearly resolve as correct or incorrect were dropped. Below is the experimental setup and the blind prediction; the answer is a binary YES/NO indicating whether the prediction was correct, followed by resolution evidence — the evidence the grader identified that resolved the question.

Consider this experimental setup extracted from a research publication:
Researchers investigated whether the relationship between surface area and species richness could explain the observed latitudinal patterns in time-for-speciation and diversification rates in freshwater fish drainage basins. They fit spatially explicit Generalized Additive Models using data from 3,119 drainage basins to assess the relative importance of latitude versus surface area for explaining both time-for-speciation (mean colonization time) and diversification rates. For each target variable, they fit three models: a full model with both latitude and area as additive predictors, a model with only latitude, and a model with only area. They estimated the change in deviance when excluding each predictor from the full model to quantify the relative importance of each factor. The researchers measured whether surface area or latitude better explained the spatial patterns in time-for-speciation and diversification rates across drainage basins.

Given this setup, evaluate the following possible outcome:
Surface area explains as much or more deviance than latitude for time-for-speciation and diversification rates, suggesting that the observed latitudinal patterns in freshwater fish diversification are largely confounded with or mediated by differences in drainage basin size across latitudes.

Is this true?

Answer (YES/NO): NO